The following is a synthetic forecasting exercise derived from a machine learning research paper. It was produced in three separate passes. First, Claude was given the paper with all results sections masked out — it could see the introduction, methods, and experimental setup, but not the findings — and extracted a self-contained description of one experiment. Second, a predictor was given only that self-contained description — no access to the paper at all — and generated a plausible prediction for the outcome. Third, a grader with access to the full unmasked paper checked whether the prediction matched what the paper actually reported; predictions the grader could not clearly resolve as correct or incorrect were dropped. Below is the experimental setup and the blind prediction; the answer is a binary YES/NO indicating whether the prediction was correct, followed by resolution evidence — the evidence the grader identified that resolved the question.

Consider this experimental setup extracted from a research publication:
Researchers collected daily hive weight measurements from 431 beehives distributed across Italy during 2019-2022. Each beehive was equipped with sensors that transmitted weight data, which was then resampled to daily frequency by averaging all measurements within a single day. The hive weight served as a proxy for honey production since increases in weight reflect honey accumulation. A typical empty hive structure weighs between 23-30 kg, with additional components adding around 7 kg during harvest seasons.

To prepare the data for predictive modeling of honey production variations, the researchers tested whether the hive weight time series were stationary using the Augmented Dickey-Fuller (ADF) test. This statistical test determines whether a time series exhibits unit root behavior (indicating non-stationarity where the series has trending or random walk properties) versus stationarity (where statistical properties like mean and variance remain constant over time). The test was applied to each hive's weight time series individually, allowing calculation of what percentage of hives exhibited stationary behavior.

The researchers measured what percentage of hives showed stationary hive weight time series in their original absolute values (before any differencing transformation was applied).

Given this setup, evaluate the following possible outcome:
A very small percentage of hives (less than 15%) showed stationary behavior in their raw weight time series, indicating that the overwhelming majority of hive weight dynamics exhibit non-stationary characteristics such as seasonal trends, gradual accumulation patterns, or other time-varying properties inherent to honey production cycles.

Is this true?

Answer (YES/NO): NO